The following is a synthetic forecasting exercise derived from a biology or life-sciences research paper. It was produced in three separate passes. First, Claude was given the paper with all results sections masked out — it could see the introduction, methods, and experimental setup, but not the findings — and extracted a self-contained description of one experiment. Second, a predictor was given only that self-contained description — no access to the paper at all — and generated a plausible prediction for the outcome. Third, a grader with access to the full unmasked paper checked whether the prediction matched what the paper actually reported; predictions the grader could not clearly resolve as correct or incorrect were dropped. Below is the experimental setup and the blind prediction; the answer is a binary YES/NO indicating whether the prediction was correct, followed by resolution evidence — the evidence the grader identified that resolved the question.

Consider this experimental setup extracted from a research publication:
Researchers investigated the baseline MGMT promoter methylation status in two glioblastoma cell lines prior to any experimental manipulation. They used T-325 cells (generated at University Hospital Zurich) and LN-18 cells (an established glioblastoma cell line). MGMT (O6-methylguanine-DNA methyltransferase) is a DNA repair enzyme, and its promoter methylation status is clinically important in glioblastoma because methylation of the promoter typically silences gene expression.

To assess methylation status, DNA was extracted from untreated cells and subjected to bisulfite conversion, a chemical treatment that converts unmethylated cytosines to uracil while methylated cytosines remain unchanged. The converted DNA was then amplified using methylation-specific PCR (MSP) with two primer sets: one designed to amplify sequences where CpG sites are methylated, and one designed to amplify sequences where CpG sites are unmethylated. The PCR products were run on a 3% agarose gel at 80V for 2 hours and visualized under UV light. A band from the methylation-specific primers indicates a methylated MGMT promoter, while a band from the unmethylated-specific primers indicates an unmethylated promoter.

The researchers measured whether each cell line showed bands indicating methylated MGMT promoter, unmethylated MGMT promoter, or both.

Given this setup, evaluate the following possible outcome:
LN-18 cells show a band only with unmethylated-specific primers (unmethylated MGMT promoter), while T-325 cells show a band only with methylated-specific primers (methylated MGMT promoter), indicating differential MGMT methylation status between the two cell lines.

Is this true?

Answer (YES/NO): NO